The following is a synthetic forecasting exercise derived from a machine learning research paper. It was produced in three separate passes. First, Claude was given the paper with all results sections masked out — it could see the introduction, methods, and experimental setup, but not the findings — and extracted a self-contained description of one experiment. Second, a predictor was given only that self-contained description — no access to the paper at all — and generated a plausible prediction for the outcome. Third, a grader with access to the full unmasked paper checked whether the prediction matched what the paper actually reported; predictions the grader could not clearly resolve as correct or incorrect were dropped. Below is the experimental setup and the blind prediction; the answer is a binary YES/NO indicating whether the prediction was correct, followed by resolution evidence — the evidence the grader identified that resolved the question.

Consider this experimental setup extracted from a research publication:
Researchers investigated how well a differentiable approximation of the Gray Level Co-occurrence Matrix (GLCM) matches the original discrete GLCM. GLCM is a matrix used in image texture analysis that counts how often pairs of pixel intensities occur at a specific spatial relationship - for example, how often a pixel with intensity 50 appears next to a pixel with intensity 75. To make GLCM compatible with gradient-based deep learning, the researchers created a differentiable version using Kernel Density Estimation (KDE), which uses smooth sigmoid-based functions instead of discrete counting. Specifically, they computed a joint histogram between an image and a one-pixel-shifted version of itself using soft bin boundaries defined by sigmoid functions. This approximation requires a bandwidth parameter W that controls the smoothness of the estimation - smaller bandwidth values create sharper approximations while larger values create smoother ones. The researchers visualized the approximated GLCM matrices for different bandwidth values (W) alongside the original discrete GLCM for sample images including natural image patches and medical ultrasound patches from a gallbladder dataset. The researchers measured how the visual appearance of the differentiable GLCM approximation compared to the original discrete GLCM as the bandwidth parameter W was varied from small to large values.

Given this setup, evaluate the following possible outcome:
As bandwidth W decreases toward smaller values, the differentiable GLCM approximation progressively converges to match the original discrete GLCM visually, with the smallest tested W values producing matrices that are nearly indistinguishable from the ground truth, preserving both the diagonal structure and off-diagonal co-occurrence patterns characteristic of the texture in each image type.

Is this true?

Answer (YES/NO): NO